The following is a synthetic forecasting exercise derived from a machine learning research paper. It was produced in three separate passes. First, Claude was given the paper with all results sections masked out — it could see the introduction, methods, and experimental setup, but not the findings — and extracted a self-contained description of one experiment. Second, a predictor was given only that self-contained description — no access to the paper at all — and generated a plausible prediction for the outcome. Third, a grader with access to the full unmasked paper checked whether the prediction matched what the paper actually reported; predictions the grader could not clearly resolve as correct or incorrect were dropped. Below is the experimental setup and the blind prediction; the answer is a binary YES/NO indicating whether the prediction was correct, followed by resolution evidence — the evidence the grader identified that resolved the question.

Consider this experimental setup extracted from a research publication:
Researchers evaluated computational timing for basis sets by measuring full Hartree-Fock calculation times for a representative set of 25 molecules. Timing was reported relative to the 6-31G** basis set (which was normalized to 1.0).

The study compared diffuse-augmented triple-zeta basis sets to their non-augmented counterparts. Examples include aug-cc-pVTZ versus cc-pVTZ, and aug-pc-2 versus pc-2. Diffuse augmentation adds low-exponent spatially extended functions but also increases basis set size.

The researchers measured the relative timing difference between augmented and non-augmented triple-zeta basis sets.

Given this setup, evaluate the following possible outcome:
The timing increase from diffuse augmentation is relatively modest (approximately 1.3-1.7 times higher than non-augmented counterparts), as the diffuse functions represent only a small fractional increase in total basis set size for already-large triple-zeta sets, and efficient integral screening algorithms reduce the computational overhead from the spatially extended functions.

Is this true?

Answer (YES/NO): NO